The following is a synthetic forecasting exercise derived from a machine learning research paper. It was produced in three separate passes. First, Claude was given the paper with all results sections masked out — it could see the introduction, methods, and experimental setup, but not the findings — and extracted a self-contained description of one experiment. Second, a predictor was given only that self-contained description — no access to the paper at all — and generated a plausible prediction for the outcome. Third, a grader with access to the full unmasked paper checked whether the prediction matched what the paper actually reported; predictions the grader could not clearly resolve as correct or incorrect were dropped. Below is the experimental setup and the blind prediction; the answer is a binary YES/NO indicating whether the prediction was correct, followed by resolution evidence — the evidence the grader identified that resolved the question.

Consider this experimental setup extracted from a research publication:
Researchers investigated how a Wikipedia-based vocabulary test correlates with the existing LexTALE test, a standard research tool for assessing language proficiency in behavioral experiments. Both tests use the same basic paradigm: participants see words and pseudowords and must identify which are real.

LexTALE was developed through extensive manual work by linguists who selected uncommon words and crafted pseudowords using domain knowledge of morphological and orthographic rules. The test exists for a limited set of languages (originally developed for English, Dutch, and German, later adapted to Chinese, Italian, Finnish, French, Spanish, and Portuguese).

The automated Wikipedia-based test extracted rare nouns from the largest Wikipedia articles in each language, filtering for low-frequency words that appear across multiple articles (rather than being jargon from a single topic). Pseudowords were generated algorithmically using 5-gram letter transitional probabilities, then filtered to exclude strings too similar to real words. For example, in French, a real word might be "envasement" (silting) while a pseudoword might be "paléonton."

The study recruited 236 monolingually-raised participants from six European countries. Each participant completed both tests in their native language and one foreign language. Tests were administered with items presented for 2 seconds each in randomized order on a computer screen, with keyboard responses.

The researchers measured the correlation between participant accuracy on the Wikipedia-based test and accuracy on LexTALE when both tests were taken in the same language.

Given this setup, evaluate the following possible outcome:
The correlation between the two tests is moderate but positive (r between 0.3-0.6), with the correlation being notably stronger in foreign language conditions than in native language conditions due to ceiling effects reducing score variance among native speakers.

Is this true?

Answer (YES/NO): NO